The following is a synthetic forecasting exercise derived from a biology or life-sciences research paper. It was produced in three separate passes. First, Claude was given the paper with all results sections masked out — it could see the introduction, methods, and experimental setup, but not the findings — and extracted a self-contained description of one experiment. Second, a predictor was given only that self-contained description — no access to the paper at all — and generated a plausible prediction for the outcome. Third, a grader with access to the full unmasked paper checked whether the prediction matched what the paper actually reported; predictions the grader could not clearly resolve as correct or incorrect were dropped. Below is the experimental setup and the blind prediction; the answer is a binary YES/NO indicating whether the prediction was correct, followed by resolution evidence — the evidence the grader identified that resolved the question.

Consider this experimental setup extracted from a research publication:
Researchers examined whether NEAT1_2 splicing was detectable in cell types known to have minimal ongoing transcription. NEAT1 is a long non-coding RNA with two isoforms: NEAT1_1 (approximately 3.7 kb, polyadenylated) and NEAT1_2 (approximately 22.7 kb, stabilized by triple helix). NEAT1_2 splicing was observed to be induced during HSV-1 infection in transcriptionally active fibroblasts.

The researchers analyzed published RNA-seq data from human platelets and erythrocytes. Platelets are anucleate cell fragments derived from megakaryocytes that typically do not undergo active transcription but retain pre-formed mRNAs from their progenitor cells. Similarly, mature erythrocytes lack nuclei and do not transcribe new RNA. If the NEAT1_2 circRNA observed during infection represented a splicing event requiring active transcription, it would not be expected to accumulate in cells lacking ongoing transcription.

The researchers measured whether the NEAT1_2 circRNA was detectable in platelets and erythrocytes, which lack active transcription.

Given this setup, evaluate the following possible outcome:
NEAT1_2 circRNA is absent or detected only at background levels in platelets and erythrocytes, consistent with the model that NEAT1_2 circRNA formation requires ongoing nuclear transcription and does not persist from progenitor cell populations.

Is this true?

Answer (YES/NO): NO